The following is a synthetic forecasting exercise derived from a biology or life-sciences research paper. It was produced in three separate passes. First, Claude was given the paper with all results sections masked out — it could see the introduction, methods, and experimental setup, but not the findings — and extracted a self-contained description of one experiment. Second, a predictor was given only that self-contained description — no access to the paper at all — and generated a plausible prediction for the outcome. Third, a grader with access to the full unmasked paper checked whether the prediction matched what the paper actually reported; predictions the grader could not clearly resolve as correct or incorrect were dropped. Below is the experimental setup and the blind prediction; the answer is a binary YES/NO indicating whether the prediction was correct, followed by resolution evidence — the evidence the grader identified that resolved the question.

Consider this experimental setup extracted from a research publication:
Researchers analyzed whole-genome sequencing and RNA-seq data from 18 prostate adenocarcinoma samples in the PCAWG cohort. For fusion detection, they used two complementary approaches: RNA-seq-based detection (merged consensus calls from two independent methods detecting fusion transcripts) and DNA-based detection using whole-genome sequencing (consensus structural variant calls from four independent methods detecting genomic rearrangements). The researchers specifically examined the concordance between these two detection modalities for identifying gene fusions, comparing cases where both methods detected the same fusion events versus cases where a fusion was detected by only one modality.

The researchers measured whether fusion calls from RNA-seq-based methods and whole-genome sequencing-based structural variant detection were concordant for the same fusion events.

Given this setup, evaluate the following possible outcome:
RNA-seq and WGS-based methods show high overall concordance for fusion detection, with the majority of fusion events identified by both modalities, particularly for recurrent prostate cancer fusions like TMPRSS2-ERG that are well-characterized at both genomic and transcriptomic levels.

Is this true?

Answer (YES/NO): NO